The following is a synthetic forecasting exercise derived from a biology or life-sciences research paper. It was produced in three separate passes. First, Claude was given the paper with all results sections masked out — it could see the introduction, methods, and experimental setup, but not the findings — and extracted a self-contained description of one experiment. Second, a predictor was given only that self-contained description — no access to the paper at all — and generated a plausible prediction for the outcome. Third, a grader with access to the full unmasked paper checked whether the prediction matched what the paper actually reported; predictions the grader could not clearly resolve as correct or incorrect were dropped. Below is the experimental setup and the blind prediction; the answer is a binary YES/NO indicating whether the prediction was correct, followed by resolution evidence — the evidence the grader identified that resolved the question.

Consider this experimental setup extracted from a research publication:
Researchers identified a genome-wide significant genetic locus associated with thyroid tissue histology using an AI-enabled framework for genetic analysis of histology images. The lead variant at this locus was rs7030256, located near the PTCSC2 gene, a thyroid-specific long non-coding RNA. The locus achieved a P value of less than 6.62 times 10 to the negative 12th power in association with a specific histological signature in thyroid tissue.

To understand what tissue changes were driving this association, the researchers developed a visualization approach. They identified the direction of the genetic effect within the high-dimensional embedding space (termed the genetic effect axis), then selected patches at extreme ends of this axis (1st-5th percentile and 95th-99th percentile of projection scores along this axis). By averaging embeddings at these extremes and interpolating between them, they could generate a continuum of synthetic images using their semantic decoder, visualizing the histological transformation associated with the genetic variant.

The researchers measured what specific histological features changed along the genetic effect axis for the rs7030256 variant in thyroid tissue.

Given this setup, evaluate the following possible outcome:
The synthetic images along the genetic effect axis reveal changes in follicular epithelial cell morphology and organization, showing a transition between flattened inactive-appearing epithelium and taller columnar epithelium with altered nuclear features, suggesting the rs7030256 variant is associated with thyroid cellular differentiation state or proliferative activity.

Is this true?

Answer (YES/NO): NO